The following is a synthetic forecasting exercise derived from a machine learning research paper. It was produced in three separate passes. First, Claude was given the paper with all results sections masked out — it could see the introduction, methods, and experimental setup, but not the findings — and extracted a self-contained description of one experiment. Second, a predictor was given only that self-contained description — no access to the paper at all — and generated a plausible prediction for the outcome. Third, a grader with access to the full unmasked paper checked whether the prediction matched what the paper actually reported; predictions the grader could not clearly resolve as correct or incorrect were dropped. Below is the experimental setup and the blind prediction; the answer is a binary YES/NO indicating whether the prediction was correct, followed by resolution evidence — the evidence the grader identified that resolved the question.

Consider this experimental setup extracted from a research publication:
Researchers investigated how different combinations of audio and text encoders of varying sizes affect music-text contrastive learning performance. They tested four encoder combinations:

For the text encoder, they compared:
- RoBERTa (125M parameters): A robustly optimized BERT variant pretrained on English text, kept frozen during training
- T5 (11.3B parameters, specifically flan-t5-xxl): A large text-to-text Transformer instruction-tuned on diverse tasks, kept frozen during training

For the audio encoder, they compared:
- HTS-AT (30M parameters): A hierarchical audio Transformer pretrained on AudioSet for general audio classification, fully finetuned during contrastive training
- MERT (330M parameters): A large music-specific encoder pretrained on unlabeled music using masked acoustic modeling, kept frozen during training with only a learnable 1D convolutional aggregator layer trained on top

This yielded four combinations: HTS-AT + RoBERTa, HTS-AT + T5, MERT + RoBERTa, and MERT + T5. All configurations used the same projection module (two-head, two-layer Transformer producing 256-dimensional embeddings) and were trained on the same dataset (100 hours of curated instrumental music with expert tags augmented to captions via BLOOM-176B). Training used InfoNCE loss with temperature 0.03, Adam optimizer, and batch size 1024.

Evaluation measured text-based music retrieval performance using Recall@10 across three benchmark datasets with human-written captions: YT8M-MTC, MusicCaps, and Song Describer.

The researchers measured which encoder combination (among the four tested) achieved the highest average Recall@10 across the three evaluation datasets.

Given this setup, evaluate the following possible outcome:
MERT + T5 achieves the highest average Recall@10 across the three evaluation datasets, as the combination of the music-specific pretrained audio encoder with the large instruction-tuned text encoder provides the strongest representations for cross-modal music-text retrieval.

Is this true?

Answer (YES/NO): NO